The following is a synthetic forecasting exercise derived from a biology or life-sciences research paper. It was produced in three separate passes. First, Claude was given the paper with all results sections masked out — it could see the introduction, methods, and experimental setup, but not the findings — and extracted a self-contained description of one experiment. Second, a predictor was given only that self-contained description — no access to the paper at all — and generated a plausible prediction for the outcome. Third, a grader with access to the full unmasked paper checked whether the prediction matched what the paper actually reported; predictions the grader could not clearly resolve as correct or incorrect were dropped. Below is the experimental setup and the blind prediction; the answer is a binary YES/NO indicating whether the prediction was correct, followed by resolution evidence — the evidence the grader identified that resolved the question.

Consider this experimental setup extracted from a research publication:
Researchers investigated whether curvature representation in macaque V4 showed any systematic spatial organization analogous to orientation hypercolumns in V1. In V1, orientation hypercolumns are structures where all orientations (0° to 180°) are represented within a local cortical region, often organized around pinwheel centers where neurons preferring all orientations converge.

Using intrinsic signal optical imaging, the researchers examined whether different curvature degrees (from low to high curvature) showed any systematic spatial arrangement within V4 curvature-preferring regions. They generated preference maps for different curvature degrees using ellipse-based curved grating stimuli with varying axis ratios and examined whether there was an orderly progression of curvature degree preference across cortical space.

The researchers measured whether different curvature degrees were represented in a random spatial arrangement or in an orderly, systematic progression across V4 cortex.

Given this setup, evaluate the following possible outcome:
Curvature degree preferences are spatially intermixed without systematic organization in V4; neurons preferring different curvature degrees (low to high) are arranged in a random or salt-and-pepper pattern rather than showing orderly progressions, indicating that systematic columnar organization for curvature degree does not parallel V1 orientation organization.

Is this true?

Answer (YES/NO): NO